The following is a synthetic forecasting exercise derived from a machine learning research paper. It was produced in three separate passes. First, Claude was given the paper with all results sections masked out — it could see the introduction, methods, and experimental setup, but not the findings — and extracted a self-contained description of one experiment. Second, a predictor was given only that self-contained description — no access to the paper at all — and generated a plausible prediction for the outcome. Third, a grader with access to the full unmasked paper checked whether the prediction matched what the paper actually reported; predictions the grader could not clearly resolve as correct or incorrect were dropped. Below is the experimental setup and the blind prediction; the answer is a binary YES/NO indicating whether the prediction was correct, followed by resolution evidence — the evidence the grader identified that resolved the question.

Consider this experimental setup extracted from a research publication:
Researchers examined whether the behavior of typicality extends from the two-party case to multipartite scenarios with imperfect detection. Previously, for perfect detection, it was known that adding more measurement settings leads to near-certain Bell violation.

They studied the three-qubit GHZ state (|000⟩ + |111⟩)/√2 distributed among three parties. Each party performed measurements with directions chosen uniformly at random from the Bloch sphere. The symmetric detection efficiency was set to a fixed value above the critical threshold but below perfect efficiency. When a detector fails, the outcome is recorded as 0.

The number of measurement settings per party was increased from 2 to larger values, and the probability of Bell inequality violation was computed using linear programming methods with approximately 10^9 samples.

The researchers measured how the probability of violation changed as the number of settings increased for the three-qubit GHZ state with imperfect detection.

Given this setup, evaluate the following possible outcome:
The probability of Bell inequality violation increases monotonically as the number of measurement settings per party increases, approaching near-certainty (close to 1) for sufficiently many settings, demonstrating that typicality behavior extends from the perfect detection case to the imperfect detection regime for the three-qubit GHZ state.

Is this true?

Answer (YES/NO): YES